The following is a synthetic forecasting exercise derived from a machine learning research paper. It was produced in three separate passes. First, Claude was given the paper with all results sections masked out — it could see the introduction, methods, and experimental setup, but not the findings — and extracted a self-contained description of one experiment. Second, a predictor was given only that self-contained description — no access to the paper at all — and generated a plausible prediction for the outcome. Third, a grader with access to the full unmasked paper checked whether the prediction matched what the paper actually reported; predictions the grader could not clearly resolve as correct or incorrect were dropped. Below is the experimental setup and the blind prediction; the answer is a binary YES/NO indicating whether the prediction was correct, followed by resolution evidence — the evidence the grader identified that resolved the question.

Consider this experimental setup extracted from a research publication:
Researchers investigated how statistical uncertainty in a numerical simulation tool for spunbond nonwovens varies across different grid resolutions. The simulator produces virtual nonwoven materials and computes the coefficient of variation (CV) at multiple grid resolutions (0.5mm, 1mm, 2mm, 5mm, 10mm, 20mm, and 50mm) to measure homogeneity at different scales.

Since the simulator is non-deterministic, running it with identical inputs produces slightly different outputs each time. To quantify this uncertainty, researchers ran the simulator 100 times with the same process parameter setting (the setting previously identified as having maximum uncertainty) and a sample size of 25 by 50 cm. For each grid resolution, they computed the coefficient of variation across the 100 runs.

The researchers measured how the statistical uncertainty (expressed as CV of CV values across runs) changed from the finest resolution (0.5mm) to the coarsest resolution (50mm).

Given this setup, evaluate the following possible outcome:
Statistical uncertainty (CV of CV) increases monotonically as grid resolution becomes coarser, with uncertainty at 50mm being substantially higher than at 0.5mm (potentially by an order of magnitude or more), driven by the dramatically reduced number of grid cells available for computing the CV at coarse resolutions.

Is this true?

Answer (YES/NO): YES